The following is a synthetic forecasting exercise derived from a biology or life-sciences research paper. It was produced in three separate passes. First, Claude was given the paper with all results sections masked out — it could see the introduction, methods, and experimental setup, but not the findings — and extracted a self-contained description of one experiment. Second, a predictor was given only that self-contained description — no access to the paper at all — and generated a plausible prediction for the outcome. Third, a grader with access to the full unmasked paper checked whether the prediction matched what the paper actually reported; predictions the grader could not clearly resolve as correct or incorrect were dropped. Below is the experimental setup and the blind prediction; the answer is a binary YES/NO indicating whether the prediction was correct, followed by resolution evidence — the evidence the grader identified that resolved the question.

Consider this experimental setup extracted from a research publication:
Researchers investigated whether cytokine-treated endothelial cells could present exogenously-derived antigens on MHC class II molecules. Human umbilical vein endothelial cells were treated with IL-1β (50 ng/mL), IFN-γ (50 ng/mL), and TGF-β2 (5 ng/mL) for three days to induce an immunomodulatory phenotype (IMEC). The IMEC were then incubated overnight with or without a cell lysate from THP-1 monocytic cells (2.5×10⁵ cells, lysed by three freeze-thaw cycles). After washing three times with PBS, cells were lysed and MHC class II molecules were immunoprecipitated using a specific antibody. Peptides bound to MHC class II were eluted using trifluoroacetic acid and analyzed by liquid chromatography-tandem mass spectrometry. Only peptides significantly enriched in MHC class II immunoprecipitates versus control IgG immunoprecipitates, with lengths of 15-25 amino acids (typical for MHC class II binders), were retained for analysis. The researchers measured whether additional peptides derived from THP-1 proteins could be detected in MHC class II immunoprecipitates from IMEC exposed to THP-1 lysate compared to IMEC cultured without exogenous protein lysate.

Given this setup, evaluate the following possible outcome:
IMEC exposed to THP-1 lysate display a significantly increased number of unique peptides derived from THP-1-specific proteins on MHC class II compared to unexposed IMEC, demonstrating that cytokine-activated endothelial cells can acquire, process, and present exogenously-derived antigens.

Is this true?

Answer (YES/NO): YES